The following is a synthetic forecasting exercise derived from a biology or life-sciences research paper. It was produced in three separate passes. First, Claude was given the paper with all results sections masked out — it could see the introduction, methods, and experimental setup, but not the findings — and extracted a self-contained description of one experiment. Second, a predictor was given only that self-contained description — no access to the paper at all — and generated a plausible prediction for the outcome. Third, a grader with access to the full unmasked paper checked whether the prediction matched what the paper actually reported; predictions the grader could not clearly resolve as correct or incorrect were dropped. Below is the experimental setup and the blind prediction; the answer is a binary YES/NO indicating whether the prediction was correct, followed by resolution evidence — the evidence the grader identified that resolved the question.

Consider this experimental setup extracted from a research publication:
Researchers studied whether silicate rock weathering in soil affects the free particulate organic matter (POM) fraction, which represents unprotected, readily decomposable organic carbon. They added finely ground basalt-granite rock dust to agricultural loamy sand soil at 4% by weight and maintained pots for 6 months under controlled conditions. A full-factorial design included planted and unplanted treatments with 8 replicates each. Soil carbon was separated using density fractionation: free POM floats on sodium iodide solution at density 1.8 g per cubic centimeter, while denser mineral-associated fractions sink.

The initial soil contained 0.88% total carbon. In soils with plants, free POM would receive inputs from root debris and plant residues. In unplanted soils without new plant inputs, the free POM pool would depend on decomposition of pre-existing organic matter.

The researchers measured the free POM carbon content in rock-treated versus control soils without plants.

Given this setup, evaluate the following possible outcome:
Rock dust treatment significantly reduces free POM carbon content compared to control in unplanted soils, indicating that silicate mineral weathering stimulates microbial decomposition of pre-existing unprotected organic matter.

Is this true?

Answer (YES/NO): NO